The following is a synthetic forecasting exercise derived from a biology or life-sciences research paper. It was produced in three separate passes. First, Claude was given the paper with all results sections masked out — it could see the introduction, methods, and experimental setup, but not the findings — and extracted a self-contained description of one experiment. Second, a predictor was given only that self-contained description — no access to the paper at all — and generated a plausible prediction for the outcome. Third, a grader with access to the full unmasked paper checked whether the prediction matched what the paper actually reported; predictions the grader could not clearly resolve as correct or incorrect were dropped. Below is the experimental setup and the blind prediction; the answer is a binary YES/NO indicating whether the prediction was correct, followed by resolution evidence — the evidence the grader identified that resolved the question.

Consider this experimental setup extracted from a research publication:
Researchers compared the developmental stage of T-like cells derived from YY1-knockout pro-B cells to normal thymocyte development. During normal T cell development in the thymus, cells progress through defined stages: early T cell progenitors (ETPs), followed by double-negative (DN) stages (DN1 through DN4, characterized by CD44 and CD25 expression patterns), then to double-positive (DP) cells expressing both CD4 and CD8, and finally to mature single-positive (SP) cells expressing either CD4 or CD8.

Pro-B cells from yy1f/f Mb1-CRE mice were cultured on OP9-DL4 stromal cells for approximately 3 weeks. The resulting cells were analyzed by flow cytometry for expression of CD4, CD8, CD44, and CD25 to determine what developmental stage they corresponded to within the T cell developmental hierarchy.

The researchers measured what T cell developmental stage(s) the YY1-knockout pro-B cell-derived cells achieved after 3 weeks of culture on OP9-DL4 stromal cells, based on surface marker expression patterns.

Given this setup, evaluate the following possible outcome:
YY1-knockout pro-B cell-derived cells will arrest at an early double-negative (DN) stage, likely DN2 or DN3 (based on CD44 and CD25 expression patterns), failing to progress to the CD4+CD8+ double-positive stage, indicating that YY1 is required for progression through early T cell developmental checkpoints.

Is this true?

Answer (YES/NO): NO